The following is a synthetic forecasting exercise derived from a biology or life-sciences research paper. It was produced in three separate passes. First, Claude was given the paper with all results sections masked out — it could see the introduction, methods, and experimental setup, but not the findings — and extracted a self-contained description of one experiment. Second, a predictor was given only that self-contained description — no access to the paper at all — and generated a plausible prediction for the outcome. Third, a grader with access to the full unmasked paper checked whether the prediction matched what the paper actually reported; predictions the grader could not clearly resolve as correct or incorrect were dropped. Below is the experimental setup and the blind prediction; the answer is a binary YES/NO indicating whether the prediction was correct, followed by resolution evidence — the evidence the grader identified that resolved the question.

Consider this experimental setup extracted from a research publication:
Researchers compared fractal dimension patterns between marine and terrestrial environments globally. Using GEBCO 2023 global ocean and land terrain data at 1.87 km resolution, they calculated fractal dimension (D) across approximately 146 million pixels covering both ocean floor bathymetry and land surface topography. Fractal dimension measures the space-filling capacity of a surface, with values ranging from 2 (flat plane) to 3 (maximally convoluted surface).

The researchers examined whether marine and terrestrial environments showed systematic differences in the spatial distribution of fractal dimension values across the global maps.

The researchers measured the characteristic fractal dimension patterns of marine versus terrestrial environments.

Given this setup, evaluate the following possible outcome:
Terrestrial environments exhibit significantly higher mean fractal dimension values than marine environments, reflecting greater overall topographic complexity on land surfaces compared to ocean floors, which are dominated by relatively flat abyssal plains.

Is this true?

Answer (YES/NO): YES